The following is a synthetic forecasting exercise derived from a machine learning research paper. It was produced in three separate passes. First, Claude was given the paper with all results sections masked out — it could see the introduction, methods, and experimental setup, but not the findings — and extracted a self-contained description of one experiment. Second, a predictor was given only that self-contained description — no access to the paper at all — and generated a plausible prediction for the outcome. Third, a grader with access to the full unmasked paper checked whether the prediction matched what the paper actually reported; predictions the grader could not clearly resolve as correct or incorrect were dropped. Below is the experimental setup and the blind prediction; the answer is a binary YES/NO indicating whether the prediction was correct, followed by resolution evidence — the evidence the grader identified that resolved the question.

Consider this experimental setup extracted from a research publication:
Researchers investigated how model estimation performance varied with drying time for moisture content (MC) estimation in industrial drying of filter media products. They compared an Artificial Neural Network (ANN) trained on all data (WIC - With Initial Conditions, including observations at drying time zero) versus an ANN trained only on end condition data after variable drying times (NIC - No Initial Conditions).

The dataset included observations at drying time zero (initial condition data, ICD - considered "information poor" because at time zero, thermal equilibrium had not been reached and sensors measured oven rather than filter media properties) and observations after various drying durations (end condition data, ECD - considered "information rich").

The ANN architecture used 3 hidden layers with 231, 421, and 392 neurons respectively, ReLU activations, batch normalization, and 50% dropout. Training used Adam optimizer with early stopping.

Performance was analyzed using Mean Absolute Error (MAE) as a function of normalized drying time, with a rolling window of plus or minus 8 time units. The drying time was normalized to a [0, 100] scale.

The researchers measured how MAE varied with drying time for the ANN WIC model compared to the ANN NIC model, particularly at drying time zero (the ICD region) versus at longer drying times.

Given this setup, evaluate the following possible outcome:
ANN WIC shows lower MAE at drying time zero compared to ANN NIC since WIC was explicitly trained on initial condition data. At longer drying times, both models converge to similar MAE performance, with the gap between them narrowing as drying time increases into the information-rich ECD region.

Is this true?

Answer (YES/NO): NO